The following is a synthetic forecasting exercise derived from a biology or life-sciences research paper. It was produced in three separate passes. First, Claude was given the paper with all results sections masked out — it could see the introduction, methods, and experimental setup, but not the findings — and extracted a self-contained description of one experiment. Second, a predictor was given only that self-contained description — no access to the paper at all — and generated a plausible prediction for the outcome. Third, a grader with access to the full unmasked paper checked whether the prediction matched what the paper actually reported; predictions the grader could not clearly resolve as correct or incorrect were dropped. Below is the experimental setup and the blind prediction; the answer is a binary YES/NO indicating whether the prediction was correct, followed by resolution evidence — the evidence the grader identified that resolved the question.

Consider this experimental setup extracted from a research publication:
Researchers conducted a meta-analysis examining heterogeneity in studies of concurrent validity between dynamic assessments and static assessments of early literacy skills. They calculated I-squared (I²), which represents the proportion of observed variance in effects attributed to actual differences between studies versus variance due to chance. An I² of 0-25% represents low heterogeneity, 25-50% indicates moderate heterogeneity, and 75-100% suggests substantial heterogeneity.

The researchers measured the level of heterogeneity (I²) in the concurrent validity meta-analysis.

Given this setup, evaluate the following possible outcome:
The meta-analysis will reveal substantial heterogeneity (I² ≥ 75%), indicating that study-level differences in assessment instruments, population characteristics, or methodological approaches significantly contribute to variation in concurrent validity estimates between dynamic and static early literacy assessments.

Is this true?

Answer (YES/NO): YES